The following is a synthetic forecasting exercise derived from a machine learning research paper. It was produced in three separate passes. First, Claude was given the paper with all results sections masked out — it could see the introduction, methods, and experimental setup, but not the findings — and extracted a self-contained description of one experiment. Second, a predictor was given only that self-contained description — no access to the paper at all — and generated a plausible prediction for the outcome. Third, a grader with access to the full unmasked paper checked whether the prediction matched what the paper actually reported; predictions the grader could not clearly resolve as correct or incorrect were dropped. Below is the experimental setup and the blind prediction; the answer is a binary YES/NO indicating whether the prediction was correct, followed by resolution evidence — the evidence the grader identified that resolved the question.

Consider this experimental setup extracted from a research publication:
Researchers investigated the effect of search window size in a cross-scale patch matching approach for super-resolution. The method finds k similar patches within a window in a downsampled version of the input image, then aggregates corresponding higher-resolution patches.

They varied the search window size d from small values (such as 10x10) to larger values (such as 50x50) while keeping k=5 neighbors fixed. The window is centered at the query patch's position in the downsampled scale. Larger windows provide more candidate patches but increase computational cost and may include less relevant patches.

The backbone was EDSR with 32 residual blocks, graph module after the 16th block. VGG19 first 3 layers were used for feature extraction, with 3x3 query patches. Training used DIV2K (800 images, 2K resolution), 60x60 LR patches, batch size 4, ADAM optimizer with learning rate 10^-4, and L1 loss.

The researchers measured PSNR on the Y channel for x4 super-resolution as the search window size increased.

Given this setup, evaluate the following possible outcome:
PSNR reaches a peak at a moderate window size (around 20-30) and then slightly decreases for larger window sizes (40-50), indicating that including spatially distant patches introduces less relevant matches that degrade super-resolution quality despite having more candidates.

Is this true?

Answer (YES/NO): NO